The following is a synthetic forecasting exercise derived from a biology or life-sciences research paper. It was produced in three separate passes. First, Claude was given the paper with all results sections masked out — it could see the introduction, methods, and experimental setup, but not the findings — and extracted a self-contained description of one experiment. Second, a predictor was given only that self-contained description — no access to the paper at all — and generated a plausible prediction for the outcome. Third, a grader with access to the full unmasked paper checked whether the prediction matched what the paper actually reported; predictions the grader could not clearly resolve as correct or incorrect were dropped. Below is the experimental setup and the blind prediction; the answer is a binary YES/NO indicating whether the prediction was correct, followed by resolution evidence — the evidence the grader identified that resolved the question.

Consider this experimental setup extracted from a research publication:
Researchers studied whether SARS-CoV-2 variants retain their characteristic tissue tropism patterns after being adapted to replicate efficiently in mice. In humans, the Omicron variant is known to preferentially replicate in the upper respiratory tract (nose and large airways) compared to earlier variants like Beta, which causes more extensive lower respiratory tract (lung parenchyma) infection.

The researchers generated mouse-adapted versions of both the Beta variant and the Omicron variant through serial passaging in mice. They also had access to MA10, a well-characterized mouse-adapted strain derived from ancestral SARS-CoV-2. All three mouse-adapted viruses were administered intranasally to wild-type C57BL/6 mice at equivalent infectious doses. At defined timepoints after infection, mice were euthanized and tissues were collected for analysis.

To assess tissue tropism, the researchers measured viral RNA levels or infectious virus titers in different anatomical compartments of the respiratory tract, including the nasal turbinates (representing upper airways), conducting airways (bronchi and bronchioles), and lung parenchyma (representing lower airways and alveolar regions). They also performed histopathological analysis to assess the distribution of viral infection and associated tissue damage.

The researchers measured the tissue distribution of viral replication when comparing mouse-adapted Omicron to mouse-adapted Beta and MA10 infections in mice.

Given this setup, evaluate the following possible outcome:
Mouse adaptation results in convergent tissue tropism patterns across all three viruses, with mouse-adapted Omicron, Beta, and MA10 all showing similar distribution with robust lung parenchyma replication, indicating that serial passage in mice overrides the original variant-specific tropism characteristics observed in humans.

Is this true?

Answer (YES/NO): NO